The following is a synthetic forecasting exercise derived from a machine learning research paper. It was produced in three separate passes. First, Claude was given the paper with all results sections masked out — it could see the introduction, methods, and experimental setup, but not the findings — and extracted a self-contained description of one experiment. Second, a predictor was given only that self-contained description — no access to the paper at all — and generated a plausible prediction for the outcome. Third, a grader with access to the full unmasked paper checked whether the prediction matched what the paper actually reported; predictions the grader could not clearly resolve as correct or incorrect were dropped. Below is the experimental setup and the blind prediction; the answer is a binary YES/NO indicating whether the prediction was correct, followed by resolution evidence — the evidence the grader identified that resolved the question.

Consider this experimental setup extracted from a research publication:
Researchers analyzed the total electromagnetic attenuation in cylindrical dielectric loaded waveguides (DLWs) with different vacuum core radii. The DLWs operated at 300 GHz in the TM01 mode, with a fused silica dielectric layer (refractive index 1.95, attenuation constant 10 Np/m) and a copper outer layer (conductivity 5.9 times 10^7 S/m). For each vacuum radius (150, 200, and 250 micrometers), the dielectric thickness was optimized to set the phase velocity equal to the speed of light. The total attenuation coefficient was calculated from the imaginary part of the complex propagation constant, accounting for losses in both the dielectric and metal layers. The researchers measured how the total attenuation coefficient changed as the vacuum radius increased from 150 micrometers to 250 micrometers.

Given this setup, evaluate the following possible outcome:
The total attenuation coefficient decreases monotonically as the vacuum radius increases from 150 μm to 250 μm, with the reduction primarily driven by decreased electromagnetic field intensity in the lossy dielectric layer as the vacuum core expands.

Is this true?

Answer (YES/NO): NO